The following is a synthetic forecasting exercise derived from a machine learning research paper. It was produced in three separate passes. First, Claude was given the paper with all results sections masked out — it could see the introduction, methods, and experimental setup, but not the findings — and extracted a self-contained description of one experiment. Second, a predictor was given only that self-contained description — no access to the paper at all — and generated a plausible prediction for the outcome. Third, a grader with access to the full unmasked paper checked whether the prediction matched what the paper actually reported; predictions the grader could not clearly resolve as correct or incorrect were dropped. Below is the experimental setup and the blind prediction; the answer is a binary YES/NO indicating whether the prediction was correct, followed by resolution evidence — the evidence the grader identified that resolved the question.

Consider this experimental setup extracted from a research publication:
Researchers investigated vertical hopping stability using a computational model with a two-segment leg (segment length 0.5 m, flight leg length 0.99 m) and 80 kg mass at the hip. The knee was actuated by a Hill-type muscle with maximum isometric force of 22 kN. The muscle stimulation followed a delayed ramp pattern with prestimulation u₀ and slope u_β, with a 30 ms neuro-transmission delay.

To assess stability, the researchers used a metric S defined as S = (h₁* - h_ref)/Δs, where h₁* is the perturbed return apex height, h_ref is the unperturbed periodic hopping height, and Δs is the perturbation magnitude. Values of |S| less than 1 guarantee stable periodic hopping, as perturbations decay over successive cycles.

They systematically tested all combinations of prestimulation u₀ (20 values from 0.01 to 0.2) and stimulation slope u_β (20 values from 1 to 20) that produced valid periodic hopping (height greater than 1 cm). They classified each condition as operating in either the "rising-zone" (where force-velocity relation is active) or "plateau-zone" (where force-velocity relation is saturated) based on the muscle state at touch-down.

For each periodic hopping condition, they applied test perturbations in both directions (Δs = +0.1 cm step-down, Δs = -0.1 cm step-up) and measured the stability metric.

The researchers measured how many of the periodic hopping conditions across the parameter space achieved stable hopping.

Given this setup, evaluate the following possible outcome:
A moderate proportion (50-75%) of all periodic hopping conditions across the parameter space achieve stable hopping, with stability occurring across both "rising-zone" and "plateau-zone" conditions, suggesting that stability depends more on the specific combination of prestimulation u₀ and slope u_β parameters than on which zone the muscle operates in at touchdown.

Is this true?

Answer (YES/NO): NO